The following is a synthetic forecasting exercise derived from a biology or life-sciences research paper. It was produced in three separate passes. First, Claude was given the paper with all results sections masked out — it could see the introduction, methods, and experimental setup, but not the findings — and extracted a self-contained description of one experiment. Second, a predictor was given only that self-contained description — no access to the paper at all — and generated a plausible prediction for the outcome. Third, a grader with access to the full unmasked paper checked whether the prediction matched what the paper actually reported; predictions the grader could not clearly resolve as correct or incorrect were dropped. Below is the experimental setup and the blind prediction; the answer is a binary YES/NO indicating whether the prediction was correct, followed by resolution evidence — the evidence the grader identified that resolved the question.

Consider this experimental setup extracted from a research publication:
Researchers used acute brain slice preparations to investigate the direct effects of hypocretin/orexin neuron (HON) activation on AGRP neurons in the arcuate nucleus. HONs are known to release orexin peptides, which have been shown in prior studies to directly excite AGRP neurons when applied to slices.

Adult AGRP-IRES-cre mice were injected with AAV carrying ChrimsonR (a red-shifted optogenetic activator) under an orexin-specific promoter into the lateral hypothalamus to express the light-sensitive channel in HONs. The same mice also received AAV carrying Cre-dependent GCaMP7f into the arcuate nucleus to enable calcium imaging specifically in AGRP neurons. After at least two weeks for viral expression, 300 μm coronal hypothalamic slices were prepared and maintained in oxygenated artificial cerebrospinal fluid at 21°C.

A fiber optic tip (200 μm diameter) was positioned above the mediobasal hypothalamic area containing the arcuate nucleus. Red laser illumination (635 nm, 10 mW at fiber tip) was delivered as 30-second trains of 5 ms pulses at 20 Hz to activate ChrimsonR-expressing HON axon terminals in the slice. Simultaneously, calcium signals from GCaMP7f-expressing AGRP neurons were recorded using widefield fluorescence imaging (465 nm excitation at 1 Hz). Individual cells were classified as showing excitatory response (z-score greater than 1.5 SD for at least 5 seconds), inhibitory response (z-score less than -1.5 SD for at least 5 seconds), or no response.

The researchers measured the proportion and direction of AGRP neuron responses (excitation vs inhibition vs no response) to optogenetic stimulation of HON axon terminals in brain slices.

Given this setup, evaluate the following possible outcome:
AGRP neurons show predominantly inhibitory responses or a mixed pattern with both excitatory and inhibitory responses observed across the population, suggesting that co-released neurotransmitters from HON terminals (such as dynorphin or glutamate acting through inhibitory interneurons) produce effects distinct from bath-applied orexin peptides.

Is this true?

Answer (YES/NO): YES